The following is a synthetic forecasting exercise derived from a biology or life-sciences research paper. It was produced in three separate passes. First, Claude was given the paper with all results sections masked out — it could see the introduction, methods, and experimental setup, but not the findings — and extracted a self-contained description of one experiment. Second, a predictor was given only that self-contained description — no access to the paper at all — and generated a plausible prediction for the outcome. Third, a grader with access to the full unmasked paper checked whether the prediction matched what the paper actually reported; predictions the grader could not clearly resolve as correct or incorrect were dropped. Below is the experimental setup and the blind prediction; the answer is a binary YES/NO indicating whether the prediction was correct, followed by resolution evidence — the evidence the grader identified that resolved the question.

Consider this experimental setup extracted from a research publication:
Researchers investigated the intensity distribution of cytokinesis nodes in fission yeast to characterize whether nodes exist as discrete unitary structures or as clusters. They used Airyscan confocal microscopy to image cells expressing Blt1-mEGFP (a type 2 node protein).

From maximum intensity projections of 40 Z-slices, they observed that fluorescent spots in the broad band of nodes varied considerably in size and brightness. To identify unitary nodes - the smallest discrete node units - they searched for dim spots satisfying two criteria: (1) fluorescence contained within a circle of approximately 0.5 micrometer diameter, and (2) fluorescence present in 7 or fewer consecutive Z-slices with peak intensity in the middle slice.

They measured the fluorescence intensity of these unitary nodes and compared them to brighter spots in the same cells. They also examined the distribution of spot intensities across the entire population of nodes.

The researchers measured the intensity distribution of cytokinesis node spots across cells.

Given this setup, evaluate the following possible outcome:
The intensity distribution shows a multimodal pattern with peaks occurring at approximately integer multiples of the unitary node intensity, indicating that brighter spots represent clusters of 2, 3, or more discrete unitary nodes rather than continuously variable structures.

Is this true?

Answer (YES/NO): NO